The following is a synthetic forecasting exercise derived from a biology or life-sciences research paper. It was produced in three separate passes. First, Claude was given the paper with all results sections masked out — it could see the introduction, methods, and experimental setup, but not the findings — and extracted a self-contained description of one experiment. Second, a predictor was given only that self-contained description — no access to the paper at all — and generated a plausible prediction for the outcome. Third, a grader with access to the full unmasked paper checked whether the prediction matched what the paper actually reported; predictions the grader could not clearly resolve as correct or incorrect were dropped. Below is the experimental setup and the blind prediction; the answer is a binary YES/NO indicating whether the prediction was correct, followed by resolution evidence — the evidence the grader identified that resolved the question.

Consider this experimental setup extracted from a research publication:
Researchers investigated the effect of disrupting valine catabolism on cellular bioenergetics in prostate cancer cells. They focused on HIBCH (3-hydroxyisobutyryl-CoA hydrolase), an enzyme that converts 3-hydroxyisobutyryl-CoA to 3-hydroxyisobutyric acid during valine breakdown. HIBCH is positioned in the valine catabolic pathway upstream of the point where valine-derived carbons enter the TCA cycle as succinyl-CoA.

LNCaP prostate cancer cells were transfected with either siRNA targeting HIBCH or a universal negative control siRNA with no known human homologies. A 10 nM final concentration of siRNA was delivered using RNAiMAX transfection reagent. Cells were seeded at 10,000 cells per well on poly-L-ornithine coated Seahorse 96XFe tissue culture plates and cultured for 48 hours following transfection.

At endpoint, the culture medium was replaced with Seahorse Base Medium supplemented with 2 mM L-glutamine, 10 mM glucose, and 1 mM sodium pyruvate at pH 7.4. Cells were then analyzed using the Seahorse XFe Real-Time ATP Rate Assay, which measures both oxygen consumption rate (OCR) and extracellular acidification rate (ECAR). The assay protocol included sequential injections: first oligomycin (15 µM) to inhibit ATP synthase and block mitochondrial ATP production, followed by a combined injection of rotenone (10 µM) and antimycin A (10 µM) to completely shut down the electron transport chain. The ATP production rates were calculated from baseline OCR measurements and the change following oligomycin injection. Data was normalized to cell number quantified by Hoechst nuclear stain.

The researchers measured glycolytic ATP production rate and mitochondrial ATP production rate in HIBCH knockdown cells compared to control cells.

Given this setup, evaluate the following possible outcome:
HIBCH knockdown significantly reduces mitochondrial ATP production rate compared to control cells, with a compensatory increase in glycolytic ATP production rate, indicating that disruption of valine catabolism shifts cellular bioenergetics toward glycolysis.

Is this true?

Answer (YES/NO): NO